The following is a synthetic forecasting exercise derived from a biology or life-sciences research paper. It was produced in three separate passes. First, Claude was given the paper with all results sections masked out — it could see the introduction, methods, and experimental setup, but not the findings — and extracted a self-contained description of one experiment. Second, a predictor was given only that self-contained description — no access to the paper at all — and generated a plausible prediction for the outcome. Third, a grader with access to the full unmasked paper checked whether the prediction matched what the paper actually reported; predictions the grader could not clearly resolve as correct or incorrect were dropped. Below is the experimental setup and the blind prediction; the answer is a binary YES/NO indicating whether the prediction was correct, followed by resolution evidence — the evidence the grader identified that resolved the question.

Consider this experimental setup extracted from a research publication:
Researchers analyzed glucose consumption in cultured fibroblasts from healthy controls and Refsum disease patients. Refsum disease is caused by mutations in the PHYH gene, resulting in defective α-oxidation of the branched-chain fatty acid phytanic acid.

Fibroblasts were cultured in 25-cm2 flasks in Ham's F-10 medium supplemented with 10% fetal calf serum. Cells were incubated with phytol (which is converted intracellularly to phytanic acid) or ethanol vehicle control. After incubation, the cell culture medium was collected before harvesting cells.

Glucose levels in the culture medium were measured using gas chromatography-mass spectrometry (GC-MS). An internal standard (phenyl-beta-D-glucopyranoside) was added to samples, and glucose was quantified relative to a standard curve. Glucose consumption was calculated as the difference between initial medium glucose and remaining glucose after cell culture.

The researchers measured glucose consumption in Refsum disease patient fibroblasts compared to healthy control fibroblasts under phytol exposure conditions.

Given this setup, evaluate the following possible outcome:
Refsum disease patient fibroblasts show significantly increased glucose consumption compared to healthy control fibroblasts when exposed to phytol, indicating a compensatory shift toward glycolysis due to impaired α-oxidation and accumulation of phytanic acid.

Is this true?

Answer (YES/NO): NO